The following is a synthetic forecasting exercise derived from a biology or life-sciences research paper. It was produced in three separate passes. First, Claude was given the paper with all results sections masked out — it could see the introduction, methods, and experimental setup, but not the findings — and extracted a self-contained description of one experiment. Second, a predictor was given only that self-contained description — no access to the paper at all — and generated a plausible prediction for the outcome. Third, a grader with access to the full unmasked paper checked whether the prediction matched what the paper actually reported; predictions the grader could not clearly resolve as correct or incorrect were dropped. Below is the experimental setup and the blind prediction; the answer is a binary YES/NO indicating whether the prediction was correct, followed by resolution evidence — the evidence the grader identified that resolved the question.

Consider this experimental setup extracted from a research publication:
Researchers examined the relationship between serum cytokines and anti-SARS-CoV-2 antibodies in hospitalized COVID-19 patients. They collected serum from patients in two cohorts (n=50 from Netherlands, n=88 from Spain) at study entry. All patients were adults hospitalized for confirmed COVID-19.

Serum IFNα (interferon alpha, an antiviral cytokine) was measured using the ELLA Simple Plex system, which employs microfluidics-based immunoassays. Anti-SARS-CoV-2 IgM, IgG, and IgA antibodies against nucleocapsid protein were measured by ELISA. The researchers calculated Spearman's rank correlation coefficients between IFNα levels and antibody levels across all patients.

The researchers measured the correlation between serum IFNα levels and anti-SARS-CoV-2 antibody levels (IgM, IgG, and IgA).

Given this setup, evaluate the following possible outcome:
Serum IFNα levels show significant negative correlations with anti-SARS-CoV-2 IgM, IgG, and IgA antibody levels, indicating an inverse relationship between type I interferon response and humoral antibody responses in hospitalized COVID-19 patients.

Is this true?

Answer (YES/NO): YES